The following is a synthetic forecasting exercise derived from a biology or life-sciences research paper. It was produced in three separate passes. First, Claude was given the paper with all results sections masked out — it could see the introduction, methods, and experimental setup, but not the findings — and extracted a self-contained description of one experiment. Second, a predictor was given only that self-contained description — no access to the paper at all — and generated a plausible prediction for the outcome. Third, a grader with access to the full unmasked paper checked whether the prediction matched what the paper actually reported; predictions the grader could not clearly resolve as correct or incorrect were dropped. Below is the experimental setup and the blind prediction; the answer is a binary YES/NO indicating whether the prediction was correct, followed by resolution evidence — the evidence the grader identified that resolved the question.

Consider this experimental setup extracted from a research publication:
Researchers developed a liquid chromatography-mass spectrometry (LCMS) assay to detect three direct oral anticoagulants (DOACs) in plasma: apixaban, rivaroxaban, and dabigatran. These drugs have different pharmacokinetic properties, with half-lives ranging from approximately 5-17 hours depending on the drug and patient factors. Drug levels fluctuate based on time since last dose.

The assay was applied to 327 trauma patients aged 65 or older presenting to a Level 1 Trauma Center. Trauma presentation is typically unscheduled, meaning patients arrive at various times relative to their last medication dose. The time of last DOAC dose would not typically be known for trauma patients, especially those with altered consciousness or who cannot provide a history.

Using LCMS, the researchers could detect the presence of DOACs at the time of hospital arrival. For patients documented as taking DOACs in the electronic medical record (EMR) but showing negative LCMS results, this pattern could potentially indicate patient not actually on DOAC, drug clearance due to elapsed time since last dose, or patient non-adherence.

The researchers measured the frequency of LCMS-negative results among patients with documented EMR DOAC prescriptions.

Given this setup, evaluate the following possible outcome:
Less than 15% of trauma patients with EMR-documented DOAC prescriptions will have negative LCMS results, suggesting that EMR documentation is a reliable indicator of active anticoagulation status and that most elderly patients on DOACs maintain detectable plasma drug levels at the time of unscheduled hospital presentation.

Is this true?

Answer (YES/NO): YES